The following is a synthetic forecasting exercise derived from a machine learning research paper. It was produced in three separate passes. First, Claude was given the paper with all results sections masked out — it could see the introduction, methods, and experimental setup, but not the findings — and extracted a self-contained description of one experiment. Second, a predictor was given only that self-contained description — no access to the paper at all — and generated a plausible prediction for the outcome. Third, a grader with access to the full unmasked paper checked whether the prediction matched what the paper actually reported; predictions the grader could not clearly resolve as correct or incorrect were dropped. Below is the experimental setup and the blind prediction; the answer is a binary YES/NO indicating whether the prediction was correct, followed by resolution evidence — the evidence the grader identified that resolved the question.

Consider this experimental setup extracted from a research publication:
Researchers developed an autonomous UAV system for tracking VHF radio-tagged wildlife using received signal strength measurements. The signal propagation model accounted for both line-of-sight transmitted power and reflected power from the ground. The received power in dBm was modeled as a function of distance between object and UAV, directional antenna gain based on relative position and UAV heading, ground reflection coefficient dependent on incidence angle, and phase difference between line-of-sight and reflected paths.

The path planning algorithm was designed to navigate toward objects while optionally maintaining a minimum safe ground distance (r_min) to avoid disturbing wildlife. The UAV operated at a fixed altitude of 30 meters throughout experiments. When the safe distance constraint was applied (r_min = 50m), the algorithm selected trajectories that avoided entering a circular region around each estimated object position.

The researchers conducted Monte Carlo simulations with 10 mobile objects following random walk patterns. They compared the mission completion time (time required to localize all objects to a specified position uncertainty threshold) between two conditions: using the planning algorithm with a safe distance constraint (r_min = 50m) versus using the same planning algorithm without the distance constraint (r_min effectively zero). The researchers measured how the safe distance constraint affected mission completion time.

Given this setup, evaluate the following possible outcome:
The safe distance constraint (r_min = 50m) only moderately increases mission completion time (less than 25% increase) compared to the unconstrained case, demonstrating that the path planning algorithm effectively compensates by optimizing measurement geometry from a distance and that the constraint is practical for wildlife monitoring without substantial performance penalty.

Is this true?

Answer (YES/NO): YES